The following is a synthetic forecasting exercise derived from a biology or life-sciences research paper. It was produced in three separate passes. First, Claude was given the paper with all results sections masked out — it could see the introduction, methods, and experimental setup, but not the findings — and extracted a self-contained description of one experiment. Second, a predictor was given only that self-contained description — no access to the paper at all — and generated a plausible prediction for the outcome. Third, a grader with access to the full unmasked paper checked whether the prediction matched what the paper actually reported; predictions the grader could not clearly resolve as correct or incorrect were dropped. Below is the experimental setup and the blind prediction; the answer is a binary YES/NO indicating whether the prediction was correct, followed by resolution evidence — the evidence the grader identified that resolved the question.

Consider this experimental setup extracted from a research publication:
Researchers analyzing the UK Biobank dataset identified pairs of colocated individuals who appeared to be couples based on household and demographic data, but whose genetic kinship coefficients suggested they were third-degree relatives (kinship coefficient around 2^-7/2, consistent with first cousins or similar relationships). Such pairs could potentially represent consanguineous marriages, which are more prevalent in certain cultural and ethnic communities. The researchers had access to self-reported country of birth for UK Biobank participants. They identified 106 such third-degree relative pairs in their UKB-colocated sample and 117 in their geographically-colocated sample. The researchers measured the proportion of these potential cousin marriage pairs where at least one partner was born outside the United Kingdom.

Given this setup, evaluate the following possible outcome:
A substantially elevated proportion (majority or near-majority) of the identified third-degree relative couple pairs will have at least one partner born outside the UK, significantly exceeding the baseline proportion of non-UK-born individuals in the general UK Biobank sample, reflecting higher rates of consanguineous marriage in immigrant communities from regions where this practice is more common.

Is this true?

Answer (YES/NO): YES